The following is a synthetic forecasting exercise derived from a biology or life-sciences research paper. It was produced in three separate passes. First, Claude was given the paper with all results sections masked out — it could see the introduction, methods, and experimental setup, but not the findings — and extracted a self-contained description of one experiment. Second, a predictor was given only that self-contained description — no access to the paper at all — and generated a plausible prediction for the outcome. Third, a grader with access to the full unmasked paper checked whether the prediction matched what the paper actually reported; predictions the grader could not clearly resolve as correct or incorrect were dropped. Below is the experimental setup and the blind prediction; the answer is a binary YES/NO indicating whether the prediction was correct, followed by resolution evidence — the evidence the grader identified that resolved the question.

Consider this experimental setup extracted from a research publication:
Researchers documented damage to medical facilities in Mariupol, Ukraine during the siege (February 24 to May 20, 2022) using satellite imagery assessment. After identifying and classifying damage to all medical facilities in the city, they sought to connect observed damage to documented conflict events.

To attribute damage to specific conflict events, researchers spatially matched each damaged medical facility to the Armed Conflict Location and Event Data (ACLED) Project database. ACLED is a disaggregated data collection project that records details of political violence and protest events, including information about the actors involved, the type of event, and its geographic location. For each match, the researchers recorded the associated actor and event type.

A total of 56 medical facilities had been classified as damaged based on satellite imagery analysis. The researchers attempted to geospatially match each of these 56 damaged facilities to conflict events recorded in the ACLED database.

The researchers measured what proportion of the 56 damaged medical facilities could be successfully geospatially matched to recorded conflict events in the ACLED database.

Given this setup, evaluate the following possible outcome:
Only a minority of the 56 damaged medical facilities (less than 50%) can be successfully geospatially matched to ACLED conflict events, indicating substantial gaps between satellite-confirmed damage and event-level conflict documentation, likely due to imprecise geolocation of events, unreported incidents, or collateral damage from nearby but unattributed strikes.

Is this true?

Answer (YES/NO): NO